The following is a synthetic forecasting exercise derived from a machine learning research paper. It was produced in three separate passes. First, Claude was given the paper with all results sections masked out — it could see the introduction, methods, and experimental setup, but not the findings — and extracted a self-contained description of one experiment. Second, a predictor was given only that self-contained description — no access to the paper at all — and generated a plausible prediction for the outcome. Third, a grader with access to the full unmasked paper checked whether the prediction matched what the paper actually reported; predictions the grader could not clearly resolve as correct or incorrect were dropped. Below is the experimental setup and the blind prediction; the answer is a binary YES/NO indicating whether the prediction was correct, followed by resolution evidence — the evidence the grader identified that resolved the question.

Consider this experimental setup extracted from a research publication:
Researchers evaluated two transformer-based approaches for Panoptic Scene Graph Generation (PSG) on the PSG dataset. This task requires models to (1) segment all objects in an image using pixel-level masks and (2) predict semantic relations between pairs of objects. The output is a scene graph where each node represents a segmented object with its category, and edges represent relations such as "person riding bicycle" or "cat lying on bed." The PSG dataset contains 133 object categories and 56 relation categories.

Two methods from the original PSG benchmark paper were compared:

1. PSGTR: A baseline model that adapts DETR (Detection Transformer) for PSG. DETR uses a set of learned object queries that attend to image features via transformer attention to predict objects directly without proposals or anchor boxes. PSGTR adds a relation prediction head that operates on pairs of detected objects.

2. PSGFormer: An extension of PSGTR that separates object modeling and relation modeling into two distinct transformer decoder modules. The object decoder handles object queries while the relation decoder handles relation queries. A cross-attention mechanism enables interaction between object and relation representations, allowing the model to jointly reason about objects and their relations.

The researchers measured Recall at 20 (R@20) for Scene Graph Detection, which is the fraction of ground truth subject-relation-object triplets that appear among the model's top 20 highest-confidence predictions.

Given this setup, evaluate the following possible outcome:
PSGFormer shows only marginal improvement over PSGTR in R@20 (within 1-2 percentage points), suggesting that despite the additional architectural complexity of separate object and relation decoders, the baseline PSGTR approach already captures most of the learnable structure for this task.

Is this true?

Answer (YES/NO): NO